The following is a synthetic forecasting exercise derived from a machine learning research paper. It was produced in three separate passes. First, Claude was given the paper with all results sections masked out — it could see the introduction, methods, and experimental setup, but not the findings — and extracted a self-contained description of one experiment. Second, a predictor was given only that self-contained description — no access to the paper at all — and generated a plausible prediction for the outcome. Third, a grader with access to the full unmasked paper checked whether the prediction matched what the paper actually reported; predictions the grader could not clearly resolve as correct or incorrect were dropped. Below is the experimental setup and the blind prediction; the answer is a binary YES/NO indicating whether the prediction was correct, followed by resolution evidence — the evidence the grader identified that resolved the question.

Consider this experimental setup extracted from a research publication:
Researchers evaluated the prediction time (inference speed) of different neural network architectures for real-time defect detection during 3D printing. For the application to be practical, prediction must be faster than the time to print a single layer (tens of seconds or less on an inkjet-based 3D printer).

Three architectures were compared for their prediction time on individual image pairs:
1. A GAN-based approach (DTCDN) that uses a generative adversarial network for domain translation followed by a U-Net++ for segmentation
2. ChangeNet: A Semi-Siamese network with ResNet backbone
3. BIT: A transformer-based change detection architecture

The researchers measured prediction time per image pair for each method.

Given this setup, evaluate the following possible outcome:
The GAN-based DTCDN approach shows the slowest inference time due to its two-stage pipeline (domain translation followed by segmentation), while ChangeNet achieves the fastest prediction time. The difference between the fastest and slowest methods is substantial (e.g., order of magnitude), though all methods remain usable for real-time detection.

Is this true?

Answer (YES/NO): NO